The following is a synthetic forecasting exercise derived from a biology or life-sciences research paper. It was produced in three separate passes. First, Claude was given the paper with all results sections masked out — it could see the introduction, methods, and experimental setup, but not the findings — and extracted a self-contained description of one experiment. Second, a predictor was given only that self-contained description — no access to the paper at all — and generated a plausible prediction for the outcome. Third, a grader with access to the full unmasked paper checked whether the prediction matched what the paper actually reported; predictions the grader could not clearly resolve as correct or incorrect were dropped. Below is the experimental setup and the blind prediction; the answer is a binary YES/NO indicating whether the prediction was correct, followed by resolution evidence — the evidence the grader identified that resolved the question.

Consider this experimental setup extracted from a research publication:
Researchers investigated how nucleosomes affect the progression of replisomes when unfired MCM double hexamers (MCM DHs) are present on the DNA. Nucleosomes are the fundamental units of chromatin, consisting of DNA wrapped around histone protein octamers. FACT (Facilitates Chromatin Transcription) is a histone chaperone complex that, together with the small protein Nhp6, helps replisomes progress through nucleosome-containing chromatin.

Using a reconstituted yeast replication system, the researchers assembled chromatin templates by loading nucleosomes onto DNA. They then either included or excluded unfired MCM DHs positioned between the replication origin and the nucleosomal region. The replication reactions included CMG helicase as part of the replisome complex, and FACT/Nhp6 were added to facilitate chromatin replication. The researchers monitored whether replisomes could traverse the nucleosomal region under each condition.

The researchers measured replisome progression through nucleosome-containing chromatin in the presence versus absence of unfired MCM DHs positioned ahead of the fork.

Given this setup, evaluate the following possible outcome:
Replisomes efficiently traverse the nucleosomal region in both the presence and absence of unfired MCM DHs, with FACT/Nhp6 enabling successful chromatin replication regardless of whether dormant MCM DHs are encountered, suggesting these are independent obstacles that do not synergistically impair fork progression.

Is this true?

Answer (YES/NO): NO